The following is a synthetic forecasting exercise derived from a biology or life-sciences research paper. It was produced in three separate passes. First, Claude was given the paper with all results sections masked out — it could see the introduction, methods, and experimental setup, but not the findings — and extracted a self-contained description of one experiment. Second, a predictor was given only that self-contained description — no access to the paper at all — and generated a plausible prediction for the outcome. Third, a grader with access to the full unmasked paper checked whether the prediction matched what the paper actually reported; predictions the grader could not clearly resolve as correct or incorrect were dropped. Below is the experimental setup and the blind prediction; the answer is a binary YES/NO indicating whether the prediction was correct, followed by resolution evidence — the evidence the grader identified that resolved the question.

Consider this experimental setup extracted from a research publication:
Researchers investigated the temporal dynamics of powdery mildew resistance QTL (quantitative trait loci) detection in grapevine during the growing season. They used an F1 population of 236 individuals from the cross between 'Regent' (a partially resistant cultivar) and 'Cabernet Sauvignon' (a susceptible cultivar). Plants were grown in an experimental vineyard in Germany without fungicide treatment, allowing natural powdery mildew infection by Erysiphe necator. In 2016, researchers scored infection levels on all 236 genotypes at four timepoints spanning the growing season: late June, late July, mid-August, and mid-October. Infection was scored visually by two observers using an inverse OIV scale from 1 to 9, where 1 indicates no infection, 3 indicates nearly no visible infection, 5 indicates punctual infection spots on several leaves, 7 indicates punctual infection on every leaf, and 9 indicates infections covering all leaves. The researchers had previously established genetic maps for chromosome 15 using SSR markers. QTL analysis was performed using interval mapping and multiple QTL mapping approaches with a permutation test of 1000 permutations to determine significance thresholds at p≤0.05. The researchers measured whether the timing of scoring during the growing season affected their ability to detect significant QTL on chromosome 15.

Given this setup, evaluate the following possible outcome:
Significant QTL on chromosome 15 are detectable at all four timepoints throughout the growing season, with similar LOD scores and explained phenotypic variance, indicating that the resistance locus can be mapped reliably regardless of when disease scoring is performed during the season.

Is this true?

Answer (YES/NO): NO